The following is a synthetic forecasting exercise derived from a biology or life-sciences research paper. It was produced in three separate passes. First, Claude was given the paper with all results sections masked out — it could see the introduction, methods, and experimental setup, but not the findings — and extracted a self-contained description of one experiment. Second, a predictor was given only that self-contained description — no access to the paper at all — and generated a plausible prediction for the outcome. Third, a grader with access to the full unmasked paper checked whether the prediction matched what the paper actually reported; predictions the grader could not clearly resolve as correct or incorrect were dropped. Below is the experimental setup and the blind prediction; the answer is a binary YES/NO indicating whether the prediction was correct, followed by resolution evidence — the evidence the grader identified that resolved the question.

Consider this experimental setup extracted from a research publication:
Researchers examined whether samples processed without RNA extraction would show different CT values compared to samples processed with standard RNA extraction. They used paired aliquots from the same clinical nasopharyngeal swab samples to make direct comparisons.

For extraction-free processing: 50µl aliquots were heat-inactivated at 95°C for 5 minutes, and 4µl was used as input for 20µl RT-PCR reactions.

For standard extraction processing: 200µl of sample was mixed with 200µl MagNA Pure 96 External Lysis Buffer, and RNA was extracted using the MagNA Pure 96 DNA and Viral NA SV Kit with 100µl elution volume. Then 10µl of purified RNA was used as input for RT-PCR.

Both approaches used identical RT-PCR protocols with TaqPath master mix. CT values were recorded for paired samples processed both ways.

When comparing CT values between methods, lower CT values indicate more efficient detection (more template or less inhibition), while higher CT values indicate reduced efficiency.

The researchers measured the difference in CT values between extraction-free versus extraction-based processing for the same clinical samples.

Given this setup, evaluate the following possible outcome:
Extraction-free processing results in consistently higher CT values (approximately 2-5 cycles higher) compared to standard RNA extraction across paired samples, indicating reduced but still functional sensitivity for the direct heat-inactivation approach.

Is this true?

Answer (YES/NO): NO